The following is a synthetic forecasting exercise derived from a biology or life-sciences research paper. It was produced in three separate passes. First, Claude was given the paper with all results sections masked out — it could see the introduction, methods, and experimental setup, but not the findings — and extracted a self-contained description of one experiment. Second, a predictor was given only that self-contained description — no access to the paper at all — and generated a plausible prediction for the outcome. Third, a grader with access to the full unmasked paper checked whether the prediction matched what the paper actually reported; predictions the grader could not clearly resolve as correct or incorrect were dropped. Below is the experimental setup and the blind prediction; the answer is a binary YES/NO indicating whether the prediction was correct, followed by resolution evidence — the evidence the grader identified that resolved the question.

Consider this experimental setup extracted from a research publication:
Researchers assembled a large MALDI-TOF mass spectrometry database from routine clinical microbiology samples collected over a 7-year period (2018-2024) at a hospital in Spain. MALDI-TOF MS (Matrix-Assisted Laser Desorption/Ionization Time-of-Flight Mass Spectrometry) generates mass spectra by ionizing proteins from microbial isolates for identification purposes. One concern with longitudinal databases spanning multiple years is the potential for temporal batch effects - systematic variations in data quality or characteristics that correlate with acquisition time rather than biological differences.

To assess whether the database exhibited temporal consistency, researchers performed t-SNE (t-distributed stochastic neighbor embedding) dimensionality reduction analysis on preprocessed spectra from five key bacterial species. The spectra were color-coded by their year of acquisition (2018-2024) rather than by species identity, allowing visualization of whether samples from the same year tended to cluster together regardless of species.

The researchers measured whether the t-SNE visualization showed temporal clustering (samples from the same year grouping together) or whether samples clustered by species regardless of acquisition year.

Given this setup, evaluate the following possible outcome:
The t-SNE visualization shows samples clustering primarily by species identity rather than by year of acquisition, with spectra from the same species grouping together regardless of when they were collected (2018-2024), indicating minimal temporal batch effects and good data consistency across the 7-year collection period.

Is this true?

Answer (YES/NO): YES